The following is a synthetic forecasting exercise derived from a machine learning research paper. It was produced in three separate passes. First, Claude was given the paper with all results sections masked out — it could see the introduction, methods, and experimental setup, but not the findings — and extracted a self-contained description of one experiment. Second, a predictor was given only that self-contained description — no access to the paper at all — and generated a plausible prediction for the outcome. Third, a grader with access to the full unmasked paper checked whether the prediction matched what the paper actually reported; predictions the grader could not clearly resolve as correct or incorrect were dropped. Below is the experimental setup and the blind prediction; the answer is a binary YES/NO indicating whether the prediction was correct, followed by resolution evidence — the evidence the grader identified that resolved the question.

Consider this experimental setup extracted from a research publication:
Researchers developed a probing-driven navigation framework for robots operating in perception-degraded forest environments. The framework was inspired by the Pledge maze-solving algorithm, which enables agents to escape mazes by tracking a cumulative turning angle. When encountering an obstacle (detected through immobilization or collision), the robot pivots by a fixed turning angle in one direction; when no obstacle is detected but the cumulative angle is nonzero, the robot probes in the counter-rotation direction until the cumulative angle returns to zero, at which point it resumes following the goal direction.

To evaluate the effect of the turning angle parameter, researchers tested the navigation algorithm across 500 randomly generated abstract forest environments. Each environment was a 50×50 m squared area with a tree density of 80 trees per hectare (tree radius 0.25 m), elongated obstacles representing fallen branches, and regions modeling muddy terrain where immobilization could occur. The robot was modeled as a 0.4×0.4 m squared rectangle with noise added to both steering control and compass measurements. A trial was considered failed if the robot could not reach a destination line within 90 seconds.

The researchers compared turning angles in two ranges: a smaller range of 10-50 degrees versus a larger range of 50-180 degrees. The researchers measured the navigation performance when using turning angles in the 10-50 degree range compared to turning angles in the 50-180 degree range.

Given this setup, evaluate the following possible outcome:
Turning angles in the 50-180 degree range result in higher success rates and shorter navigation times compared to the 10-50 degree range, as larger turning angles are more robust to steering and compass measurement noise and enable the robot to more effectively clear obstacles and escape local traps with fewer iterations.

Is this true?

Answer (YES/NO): NO